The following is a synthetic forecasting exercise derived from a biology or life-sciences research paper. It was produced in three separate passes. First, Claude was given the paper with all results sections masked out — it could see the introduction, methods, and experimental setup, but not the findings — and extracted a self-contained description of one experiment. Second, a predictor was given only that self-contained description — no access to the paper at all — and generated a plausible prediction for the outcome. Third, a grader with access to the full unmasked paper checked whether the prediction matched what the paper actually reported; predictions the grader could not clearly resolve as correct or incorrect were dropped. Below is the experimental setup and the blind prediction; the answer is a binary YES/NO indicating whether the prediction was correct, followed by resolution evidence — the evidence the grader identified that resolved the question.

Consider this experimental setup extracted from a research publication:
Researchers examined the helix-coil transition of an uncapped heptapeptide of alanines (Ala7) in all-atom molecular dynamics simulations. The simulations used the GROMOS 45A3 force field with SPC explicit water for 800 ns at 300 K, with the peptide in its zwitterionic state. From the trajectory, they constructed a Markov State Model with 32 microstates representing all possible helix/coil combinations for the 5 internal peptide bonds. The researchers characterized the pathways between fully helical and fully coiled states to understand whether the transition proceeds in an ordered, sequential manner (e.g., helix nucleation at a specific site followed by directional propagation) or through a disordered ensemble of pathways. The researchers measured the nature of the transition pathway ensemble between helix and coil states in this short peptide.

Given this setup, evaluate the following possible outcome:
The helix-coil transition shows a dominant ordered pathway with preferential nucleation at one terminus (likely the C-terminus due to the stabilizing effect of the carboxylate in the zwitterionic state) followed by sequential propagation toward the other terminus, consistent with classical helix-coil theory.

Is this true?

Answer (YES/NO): NO